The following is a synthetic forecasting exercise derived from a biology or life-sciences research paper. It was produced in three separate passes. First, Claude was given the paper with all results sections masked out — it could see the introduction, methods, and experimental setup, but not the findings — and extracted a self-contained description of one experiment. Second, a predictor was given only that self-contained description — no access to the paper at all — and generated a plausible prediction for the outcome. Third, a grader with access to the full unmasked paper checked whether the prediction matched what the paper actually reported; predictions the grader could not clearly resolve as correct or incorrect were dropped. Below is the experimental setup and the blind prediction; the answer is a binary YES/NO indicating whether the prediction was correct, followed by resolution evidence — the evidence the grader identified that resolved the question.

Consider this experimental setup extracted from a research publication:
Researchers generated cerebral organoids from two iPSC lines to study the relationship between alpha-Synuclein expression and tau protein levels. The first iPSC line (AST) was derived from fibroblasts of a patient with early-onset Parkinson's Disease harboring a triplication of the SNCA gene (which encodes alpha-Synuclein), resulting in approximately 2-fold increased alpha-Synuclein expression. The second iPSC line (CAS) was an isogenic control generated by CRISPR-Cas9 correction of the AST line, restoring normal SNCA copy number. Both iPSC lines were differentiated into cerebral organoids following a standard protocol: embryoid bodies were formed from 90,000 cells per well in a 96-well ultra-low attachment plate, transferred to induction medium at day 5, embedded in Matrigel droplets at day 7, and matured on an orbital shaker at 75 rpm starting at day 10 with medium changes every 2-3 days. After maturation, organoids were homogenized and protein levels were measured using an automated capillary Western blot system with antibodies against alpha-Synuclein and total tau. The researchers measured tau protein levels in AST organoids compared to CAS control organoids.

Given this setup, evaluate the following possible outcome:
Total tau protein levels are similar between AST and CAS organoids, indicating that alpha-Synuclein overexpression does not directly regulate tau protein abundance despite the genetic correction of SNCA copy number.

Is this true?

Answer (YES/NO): NO